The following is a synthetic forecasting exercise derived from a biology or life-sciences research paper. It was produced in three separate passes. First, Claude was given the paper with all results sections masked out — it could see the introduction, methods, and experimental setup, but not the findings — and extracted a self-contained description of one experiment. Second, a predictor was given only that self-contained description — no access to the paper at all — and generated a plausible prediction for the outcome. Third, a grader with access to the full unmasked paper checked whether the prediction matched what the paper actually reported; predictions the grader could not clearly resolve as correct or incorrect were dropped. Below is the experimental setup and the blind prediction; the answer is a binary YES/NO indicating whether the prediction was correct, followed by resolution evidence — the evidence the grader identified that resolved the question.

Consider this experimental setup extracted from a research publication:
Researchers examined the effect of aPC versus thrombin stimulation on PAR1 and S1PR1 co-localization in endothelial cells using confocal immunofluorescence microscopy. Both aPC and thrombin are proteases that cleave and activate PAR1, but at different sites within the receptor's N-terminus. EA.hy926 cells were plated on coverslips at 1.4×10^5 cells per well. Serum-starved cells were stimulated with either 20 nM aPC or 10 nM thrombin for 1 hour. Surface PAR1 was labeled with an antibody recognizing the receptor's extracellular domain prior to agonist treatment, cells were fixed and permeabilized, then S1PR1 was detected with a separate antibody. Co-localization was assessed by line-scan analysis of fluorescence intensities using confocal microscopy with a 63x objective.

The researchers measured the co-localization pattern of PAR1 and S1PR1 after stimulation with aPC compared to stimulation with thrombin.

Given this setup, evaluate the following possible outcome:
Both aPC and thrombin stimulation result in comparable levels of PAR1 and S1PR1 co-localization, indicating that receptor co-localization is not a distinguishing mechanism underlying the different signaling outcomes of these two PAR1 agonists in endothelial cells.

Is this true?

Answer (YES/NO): NO